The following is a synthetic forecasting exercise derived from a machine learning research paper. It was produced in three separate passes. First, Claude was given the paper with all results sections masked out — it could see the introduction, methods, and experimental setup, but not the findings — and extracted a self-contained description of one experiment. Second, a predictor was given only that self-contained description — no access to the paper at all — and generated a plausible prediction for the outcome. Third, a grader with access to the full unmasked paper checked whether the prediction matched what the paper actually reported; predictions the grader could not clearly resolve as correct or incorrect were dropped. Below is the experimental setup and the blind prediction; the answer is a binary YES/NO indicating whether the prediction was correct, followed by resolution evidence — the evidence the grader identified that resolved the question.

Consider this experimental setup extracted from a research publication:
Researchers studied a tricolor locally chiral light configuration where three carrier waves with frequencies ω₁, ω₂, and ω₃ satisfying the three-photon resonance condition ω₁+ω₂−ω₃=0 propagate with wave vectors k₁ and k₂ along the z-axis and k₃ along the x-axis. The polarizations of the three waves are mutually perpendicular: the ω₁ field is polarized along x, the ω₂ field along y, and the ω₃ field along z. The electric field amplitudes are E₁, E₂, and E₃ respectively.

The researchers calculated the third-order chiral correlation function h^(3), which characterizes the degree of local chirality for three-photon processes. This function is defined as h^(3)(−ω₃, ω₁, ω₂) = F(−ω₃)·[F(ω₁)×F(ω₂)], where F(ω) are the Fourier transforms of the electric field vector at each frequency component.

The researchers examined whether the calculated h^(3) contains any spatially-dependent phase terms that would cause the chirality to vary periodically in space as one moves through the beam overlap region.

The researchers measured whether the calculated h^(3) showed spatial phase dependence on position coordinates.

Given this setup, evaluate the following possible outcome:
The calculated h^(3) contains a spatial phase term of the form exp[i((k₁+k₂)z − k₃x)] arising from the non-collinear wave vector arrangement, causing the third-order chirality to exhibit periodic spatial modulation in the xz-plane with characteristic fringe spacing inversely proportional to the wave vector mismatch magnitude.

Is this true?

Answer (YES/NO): YES